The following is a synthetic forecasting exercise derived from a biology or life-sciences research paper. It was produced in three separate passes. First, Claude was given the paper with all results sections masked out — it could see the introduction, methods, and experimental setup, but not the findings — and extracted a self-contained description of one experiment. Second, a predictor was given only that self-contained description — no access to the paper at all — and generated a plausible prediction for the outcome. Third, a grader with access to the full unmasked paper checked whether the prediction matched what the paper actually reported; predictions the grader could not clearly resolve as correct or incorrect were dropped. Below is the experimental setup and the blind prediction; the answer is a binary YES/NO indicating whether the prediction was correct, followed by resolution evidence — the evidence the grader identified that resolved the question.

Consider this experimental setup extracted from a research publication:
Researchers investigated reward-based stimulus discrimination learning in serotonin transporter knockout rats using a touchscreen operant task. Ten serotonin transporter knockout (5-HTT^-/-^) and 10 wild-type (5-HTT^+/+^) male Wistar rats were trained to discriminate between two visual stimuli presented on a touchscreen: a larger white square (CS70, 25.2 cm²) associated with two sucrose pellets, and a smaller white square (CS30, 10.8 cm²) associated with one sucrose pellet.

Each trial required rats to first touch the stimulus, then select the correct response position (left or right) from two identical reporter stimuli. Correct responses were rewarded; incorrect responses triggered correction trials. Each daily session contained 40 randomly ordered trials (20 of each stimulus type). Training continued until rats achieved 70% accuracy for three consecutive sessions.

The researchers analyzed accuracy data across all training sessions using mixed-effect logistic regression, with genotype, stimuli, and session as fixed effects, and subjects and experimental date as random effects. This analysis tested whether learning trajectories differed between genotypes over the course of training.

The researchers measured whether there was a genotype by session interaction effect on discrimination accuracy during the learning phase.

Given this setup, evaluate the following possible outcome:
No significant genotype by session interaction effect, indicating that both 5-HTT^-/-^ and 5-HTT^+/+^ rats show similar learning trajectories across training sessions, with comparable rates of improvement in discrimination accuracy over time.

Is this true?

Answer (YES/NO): NO